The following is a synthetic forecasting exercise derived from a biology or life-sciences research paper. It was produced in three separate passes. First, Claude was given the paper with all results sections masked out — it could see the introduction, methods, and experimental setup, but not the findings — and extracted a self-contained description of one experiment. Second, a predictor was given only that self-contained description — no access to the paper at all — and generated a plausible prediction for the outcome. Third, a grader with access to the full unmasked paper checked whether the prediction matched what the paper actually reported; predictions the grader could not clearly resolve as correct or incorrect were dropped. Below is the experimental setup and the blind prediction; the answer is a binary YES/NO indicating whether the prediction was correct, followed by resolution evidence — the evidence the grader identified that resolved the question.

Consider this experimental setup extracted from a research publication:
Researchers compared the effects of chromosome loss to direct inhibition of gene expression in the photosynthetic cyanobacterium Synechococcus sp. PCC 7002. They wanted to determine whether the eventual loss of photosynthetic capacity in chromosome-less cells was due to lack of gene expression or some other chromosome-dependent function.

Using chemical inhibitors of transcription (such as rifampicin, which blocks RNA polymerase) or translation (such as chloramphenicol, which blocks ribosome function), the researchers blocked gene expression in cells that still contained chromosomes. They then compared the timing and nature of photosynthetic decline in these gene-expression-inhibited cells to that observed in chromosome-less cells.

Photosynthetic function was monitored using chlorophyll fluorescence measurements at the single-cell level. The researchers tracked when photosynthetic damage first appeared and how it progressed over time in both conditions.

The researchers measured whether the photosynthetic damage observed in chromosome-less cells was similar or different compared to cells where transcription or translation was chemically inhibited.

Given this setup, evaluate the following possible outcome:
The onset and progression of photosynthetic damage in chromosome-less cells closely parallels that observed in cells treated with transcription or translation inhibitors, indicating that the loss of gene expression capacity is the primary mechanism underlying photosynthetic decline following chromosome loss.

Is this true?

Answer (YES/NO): YES